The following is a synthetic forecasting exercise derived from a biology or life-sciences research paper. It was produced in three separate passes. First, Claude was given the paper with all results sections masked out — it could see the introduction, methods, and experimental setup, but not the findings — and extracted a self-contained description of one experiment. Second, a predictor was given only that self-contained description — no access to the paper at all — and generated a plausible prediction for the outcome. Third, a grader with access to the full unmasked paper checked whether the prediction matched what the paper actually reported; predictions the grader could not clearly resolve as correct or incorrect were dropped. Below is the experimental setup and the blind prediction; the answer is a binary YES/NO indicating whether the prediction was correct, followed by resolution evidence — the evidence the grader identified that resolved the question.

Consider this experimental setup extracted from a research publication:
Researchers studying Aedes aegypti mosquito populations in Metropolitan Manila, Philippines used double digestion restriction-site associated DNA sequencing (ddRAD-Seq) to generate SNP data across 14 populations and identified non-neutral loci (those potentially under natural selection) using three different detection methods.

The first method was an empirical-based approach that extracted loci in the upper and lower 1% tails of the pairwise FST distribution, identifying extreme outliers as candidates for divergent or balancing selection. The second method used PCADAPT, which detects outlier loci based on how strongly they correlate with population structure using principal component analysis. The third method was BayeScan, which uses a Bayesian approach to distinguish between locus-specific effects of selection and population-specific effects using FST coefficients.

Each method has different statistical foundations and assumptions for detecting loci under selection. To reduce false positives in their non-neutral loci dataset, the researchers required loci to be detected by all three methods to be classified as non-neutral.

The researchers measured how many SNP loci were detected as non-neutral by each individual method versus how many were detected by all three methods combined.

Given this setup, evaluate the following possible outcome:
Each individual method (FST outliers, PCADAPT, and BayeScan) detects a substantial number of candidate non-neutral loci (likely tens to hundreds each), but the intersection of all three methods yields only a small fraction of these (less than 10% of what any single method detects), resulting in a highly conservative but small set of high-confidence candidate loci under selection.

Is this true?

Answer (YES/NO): NO